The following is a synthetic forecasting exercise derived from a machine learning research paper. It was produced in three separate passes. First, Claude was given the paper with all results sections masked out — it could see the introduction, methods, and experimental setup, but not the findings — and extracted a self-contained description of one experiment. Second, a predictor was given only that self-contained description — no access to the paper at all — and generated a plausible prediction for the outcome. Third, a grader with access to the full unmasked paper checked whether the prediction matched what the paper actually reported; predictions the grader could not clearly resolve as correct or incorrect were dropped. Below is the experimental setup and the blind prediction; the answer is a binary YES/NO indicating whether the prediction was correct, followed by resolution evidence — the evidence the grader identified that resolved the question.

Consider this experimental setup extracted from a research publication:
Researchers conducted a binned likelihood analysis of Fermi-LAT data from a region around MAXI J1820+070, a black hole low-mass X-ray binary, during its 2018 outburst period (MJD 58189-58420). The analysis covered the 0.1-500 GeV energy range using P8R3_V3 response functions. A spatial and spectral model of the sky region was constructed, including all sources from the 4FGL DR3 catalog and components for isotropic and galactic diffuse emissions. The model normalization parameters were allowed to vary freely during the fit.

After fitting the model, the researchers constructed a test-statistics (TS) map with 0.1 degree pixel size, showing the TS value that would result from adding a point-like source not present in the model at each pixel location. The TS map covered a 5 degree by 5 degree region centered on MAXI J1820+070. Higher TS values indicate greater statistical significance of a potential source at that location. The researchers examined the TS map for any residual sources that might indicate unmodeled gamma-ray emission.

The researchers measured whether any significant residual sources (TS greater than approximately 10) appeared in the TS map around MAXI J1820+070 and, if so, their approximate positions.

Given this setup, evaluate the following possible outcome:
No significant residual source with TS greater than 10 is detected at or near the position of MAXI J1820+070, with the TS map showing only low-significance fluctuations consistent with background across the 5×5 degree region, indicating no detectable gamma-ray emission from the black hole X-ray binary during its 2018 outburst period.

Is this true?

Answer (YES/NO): NO